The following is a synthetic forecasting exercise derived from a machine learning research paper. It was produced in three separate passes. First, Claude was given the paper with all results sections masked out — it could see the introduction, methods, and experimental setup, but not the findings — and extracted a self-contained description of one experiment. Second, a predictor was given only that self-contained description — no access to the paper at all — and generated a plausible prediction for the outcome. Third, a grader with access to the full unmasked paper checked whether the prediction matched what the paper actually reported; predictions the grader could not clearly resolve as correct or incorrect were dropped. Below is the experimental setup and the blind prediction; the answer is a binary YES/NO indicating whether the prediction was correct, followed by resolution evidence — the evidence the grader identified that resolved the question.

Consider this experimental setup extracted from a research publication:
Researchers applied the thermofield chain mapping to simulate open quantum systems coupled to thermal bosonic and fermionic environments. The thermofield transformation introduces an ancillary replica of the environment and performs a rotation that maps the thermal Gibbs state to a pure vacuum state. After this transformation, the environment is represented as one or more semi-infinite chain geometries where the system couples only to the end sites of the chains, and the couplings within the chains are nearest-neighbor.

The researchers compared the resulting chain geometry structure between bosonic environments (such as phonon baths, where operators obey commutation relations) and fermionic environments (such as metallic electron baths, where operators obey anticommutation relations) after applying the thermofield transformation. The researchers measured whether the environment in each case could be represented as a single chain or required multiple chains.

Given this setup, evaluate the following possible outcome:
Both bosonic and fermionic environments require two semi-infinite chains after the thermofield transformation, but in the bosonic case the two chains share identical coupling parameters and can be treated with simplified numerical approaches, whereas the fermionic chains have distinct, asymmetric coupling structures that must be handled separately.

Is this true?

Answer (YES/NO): NO